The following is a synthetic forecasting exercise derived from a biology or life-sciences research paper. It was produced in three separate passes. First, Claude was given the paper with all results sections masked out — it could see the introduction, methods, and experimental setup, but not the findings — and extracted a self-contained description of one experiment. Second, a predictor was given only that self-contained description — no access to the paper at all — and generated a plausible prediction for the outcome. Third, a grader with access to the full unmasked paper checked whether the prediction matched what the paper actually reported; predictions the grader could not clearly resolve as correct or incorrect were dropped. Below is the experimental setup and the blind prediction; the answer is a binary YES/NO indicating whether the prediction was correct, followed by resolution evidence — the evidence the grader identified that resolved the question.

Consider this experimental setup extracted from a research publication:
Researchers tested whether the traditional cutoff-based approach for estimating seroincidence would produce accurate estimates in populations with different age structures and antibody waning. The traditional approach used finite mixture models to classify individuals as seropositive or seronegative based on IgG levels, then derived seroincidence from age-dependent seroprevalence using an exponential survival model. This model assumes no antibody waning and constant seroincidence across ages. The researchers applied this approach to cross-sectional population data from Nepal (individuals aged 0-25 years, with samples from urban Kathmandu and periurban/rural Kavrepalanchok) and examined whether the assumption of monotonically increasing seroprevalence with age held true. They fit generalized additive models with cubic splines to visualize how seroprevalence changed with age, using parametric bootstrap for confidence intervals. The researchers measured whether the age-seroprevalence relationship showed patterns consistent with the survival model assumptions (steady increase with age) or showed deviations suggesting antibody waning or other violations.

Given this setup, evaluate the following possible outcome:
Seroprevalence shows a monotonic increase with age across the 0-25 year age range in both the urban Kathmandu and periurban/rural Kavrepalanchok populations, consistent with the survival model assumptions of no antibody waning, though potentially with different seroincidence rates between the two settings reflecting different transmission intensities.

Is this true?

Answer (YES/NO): NO